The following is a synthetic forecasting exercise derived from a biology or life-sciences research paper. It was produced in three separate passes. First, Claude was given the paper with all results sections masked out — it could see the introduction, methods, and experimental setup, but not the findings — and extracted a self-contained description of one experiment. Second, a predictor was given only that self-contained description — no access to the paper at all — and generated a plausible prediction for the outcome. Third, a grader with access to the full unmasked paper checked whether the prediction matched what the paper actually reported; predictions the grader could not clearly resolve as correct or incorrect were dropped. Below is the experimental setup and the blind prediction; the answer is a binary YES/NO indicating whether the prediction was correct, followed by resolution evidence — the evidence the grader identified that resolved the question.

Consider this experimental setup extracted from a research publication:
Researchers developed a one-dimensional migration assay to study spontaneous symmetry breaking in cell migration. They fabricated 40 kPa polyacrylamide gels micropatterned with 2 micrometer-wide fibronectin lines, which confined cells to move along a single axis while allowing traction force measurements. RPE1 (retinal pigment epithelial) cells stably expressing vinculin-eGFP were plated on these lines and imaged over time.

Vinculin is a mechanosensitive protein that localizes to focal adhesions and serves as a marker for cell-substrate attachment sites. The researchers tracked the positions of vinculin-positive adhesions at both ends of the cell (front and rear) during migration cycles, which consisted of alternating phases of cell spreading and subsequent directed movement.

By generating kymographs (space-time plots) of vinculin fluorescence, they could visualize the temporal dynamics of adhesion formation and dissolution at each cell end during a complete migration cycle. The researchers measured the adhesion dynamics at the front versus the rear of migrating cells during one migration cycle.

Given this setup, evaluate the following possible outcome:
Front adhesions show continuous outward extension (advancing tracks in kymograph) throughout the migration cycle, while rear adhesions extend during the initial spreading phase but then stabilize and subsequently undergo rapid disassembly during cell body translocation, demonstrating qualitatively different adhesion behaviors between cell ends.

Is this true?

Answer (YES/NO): NO